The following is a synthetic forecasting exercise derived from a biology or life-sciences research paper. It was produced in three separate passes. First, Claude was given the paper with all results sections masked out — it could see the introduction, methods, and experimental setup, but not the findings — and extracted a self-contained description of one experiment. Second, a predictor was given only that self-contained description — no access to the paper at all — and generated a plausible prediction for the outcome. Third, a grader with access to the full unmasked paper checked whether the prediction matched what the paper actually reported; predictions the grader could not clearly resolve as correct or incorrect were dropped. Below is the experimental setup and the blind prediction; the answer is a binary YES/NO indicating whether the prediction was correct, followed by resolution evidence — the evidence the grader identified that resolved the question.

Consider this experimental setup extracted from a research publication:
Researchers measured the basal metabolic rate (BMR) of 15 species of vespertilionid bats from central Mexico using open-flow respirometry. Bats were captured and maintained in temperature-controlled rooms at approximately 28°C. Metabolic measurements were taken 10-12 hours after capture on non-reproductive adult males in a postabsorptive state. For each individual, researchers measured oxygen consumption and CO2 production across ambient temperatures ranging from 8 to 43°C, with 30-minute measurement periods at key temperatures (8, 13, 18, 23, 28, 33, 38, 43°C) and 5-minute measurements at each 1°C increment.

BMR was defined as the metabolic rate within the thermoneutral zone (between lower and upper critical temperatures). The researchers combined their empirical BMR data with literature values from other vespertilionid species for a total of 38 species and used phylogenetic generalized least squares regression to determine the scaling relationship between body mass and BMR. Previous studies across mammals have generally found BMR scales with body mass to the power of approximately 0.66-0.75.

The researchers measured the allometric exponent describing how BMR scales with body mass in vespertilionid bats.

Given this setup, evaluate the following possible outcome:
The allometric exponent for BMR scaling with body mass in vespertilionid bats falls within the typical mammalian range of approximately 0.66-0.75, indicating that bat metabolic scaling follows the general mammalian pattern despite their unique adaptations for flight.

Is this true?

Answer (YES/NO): YES